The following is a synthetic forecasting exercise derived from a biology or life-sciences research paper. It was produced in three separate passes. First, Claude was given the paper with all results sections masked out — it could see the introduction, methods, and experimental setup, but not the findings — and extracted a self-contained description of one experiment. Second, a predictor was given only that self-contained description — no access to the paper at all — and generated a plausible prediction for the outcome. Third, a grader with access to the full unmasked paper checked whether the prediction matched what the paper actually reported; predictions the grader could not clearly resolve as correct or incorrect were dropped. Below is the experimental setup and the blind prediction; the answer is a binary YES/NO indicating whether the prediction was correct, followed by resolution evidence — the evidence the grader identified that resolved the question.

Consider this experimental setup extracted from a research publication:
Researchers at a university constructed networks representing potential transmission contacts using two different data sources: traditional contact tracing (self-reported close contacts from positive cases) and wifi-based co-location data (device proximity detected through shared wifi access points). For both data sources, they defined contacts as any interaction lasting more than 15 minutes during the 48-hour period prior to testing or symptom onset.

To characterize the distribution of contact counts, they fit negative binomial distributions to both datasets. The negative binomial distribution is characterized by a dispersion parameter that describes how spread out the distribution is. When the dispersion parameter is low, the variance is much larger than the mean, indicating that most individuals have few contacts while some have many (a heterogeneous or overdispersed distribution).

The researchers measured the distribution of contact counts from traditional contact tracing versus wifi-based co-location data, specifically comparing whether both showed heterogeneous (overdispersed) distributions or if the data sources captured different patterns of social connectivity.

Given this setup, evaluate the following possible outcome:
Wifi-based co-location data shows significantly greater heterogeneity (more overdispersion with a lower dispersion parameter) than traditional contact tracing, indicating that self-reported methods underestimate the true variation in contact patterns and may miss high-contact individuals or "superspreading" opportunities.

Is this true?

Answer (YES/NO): NO